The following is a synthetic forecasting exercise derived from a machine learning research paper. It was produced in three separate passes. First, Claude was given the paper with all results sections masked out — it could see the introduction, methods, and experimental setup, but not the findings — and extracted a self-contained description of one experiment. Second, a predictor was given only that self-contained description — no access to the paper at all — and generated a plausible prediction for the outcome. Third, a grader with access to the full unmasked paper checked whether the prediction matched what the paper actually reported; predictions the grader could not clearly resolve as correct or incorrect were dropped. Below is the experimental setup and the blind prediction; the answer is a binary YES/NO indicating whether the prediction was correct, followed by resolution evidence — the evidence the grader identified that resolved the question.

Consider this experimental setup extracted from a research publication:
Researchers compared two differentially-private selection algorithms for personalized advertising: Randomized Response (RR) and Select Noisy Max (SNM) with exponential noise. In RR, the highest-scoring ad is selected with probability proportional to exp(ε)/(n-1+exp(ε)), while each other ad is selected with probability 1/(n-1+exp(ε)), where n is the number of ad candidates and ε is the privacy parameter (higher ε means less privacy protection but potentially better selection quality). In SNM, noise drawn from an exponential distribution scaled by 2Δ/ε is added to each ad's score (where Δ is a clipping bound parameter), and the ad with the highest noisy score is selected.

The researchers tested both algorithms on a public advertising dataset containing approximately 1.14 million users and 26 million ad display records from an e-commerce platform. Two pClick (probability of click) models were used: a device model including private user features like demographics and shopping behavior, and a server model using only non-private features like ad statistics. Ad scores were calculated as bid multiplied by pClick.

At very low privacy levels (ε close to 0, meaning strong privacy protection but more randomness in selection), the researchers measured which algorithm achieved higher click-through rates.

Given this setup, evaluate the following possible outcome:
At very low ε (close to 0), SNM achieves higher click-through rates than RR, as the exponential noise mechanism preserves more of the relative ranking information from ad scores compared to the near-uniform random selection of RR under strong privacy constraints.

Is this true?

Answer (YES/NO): YES